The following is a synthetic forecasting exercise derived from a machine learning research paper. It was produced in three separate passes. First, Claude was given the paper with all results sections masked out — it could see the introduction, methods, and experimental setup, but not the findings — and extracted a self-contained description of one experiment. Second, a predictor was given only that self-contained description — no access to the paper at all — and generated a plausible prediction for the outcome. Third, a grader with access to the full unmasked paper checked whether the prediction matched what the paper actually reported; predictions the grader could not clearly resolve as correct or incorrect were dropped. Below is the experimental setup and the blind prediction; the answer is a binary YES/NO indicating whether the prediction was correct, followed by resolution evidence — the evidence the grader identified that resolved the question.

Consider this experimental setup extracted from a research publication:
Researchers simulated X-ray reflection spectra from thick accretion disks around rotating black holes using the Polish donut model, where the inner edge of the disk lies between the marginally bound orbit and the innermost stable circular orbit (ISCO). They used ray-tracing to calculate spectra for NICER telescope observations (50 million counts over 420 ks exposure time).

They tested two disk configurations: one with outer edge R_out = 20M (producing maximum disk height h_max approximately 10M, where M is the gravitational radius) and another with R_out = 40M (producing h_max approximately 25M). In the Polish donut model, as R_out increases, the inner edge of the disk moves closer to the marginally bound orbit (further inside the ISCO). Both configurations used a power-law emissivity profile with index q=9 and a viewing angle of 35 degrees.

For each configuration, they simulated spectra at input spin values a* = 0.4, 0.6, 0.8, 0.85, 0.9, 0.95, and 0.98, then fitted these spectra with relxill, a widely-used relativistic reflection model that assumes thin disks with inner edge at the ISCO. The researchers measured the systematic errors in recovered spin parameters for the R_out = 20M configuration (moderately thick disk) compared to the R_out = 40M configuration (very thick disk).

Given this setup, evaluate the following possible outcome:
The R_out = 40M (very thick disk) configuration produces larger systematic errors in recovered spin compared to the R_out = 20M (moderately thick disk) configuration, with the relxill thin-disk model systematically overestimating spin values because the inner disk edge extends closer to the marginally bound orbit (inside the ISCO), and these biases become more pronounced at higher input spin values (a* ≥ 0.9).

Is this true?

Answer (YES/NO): NO